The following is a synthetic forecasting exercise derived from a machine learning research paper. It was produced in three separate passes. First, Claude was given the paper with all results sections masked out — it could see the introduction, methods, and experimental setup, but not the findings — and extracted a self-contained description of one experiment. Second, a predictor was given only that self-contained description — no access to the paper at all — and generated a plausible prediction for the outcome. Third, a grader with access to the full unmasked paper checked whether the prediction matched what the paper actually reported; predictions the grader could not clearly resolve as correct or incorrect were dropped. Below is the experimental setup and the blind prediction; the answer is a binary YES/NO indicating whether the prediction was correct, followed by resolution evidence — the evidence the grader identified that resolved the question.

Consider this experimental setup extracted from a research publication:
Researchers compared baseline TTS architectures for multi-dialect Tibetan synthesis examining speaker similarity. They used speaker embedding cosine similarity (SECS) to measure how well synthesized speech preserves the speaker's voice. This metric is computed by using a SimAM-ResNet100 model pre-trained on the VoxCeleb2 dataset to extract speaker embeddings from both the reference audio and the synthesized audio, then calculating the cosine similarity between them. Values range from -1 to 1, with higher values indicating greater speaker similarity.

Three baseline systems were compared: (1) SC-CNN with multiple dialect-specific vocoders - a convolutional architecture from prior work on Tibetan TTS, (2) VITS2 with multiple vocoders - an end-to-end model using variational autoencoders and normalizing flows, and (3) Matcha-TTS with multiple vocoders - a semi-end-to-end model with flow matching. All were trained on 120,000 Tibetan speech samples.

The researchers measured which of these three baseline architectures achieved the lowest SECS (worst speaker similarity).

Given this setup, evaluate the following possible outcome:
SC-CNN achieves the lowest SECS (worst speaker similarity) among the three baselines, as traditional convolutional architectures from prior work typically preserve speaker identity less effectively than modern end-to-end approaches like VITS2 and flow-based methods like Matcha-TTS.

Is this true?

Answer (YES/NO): YES